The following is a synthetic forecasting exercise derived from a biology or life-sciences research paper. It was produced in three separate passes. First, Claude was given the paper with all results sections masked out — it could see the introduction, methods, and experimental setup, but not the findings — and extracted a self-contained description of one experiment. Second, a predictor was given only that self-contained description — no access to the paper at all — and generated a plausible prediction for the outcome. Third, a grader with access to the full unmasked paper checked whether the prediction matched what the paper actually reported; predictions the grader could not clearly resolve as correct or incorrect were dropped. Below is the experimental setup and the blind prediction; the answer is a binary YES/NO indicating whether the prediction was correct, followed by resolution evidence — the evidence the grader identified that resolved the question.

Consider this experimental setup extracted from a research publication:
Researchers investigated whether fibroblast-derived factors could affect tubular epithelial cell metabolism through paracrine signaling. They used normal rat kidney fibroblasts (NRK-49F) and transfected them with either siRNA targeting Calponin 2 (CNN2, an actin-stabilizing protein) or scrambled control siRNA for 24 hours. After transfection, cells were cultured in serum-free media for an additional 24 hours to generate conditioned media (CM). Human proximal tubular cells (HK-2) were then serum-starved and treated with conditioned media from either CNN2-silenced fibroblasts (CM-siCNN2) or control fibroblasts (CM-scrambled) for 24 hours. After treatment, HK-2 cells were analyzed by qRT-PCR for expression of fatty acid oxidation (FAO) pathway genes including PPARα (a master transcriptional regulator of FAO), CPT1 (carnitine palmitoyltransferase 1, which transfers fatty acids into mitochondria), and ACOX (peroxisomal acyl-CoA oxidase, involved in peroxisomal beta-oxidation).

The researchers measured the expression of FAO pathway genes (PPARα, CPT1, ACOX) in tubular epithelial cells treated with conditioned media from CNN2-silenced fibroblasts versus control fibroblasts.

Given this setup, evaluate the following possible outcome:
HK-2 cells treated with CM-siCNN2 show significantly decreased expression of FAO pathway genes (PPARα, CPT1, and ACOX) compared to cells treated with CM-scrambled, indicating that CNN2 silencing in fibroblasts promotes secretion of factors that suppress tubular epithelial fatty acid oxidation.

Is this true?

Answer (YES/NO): NO